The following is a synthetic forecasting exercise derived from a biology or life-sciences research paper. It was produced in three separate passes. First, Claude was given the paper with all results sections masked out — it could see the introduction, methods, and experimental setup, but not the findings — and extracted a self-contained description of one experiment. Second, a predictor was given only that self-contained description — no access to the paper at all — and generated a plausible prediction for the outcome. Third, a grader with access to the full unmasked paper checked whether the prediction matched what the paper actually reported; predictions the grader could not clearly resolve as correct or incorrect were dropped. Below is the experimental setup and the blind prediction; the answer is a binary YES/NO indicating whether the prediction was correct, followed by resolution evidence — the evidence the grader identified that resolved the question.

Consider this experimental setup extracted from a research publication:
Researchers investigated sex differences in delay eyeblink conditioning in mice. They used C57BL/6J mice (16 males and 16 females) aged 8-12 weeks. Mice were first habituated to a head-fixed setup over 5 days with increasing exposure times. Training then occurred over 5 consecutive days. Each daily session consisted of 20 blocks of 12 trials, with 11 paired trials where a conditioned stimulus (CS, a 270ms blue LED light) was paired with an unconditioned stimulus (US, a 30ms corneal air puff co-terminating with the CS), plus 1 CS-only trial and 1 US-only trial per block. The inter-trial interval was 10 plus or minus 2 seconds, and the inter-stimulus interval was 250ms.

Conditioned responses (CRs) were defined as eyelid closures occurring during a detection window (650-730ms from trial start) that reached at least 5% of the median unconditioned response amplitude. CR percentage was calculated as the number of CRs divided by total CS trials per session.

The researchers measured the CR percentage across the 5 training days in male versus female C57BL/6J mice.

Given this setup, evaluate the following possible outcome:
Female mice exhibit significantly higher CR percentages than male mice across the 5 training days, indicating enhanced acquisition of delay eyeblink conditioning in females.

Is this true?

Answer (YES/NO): NO